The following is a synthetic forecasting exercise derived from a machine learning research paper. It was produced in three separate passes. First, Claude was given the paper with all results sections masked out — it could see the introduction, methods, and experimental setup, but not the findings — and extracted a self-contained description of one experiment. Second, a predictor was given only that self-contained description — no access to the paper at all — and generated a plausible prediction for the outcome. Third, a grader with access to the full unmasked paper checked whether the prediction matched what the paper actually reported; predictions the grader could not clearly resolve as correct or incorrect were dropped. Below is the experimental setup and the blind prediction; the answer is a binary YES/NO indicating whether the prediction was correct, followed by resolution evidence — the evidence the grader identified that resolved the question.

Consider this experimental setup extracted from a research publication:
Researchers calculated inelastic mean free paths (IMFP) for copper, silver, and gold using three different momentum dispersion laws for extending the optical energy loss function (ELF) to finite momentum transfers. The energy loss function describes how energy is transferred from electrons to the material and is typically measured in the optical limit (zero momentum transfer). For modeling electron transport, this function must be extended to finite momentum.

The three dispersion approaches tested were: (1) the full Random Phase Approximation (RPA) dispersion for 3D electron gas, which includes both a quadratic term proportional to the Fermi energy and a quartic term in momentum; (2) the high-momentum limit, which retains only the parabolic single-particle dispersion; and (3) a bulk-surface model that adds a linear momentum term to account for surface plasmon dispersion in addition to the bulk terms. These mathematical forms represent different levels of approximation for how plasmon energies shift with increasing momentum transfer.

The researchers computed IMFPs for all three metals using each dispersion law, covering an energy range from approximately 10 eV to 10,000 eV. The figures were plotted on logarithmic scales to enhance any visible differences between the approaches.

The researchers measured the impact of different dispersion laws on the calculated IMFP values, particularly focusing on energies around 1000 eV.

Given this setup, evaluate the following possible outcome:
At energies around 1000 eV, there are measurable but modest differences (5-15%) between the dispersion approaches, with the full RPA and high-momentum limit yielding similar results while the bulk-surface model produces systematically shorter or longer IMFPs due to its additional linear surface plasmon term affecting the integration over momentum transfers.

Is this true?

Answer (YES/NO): NO